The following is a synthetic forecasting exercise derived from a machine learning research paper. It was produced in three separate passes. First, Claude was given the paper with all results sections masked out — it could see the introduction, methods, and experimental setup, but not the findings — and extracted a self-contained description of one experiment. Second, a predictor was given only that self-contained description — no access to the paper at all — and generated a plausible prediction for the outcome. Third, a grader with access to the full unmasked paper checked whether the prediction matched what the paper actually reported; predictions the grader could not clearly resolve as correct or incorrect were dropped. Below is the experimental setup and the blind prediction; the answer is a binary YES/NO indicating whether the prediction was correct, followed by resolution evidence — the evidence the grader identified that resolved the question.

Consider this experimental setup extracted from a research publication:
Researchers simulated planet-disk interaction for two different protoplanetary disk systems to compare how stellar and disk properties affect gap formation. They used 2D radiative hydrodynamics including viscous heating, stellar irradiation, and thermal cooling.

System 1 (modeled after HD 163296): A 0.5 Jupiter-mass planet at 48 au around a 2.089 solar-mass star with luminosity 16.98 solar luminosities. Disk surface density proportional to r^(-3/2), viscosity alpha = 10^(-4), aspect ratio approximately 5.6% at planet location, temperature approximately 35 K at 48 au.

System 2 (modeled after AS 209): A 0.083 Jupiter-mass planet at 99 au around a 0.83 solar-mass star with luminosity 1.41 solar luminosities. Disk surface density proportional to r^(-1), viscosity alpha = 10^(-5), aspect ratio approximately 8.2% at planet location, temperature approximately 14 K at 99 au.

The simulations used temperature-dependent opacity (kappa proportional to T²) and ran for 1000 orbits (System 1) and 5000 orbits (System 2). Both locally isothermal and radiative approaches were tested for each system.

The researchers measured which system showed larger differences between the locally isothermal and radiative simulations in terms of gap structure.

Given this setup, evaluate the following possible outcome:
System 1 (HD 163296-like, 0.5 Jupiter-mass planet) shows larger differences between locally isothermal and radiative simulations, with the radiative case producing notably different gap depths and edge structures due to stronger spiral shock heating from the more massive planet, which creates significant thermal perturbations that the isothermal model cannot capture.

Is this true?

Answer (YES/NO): NO